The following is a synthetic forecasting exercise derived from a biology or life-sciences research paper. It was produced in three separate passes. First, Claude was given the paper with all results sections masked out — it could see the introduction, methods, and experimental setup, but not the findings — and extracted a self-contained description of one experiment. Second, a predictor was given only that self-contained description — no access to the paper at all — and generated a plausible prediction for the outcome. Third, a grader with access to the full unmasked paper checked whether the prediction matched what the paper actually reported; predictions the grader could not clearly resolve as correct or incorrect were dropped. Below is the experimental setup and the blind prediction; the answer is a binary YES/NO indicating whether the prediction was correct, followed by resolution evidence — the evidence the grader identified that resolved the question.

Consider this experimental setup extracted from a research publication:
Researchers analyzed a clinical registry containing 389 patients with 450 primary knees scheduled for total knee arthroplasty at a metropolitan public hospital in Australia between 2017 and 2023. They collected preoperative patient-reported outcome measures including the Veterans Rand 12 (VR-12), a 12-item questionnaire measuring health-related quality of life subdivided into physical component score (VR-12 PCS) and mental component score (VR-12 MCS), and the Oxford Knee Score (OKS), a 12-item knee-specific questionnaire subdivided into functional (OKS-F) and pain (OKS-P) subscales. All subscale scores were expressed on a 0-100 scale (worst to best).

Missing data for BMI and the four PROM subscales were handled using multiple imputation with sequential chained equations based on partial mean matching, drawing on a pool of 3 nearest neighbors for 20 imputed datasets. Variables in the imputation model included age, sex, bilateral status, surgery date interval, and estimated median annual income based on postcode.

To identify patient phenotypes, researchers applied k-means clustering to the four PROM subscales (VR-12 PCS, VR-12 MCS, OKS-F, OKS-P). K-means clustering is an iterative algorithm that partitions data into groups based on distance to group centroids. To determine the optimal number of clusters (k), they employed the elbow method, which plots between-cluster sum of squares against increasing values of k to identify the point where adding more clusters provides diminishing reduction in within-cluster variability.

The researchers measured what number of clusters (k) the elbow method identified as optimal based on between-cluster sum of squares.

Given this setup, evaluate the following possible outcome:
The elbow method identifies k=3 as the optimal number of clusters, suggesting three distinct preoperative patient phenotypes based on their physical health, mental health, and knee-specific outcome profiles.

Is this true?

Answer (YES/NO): YES